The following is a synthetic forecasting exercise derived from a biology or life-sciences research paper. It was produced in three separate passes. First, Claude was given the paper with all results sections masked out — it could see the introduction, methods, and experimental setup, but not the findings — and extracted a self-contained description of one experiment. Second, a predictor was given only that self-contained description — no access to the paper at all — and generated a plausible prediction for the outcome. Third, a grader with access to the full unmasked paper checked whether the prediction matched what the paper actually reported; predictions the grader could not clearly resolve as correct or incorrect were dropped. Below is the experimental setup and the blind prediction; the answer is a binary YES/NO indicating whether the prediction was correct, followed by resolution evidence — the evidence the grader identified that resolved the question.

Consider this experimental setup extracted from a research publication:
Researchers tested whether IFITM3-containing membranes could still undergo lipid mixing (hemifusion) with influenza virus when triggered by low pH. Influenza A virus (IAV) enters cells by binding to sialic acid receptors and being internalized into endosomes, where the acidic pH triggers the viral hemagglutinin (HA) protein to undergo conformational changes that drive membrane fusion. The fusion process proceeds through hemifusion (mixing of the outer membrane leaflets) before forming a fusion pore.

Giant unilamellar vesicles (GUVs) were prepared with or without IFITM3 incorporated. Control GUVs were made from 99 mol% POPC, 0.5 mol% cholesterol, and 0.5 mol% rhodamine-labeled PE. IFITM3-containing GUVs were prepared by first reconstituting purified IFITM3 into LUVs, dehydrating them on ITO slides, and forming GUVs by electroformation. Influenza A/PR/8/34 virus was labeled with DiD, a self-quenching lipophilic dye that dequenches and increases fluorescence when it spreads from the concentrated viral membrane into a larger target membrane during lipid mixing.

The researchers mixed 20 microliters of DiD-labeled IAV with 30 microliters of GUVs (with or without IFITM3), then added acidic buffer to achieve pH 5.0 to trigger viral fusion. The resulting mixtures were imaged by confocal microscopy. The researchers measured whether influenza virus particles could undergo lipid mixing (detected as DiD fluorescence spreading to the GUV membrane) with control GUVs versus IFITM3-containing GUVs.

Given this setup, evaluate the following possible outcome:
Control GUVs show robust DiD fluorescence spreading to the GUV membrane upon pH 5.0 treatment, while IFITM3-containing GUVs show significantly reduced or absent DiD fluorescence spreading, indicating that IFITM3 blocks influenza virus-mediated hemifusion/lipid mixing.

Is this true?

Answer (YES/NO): NO